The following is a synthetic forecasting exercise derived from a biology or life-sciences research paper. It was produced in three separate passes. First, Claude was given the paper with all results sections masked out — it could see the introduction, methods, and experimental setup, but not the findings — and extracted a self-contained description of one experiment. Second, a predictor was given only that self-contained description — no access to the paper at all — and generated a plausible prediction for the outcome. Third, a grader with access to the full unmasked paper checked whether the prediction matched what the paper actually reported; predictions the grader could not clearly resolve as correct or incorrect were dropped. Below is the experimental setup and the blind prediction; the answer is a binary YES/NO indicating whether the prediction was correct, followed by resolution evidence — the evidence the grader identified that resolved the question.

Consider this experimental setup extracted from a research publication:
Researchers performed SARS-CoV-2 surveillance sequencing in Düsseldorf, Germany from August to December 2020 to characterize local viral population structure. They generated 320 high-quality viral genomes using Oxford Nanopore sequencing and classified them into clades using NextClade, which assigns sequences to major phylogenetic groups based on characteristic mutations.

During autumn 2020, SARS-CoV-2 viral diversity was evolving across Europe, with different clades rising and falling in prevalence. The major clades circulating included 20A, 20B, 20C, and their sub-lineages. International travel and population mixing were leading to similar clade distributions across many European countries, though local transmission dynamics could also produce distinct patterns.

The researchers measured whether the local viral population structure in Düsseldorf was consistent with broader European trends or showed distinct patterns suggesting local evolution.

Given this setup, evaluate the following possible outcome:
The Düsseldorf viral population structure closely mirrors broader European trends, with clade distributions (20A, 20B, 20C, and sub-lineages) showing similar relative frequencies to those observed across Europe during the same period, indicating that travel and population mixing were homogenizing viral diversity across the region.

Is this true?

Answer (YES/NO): NO